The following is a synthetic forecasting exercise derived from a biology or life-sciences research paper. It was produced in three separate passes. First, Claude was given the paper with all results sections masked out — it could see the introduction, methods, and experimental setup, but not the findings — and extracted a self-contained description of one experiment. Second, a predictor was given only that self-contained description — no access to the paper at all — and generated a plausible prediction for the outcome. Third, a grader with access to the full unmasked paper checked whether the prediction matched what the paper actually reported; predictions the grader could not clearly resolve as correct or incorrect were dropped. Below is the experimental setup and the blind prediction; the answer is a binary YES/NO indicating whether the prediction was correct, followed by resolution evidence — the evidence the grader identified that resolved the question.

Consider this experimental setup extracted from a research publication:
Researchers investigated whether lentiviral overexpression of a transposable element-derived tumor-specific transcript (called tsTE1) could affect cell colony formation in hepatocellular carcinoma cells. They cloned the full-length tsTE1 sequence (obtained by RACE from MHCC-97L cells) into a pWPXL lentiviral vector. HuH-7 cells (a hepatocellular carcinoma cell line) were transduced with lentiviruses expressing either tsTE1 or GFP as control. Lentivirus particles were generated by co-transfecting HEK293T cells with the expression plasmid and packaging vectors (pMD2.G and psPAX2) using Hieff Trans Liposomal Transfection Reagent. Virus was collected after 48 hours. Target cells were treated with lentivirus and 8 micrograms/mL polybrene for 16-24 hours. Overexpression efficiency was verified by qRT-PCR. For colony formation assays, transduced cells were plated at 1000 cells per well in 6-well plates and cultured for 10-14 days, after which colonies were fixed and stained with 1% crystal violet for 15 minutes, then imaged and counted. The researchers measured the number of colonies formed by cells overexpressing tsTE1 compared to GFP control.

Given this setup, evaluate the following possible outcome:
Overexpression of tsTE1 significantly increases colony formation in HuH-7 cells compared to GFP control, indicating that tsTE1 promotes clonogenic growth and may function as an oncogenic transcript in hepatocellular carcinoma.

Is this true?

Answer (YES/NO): YES